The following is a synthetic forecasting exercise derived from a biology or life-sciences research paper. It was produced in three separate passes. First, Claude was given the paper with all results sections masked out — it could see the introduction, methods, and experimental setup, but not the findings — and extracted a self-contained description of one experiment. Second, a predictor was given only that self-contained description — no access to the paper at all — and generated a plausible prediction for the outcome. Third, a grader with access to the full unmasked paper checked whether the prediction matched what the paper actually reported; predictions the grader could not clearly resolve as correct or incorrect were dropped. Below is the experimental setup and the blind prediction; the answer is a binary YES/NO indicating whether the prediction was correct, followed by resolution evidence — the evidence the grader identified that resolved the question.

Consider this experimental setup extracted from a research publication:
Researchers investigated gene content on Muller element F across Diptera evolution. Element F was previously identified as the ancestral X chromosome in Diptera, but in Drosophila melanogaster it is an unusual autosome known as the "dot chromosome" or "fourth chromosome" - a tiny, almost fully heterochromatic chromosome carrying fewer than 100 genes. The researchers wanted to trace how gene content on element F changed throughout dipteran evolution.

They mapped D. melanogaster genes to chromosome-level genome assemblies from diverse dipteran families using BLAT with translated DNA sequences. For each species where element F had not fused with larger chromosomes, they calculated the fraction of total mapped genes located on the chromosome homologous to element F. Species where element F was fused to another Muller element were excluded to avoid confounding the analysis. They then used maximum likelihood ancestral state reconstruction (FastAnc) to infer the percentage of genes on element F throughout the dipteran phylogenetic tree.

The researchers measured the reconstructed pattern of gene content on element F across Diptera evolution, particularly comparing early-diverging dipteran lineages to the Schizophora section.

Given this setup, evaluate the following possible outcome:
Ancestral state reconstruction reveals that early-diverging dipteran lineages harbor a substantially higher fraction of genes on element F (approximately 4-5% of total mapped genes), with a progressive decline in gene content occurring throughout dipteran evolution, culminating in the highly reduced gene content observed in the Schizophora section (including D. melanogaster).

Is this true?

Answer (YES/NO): NO